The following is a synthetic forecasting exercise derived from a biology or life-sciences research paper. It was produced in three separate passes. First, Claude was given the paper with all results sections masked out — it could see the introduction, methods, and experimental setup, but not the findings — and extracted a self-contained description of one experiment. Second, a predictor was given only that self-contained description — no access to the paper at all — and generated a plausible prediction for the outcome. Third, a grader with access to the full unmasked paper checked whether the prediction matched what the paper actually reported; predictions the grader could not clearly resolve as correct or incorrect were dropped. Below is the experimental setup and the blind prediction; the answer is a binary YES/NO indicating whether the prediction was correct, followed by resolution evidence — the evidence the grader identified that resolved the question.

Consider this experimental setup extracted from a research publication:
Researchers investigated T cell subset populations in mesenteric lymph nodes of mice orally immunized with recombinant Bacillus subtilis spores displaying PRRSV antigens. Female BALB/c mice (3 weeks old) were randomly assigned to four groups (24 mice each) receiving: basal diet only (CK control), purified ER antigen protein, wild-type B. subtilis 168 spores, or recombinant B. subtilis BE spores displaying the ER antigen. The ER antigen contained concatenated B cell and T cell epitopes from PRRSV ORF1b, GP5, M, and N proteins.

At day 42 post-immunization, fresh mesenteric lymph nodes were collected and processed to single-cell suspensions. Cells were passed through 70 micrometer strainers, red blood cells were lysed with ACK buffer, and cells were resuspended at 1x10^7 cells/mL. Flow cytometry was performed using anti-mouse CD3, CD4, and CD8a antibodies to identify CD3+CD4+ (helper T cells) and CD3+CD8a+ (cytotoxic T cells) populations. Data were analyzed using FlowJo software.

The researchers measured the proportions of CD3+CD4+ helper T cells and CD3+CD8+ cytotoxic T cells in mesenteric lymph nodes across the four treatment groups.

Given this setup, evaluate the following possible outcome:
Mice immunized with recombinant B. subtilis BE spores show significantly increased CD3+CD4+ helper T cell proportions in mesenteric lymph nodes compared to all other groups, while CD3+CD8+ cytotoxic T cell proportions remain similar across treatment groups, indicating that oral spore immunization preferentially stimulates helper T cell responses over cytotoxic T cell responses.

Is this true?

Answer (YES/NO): NO